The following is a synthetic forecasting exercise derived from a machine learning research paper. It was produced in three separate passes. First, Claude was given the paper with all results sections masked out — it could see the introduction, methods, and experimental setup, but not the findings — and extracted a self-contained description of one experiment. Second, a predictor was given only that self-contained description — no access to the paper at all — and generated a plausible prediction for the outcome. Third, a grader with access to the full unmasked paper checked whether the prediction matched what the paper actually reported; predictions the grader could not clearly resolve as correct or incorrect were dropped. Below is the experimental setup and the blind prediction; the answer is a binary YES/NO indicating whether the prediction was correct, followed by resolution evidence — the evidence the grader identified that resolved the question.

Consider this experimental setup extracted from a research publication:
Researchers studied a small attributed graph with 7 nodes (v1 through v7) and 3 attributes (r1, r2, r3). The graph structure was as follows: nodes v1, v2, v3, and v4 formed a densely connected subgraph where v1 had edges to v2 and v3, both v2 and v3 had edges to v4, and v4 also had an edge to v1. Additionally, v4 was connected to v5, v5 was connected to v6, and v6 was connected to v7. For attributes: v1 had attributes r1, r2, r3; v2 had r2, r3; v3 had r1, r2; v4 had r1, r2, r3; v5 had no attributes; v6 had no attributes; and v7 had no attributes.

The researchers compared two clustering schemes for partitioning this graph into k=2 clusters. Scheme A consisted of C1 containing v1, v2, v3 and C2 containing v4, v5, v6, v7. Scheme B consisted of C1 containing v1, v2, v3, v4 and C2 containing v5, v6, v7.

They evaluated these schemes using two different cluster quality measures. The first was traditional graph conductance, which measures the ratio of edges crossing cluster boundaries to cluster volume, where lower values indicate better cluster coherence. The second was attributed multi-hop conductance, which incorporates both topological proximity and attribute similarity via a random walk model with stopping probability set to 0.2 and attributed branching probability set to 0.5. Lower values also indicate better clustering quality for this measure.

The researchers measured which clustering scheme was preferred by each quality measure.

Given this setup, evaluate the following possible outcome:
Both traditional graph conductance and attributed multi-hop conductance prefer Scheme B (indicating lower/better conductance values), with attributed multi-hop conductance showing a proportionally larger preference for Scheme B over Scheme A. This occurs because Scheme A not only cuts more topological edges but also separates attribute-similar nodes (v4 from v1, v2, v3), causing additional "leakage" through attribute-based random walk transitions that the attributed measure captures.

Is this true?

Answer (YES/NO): NO